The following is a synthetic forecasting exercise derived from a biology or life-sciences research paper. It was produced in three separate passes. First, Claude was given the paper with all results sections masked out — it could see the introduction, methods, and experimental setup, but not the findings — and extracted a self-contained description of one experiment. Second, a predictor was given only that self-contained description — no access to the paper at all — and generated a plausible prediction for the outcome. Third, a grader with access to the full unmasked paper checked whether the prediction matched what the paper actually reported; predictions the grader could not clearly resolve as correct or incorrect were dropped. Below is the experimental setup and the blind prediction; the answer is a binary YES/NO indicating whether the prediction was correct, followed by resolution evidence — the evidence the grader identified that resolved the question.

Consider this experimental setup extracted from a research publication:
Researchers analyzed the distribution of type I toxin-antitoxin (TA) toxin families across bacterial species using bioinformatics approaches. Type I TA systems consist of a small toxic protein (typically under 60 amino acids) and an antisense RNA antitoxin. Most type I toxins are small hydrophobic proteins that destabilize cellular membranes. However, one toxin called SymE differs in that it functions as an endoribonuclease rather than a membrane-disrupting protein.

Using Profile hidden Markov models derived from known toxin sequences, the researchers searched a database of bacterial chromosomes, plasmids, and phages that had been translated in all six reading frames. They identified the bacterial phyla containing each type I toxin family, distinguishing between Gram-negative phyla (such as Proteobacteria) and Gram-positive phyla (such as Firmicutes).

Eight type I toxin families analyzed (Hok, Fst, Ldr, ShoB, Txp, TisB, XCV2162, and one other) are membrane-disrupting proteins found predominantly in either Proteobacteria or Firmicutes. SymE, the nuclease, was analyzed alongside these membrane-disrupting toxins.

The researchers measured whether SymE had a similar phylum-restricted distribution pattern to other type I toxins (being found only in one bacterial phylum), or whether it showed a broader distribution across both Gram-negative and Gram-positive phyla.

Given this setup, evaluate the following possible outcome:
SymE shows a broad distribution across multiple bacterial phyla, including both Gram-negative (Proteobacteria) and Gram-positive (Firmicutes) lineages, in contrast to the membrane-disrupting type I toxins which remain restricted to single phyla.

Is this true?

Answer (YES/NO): YES